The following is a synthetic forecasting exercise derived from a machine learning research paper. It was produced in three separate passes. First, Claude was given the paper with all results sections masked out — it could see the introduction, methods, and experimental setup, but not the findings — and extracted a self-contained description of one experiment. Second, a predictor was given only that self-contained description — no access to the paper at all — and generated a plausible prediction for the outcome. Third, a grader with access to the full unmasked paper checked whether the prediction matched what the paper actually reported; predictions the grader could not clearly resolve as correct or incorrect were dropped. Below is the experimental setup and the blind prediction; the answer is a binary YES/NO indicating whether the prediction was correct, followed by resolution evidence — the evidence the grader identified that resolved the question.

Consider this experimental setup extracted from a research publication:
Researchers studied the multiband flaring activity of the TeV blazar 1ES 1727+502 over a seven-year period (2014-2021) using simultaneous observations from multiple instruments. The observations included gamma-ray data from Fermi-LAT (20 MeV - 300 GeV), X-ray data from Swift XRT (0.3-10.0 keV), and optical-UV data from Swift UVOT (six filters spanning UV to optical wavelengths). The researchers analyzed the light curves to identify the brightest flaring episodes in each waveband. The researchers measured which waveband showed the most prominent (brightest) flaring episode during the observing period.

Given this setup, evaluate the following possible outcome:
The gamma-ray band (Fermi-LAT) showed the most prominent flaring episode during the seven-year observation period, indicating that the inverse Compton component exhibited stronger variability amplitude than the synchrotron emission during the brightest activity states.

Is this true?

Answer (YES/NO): NO